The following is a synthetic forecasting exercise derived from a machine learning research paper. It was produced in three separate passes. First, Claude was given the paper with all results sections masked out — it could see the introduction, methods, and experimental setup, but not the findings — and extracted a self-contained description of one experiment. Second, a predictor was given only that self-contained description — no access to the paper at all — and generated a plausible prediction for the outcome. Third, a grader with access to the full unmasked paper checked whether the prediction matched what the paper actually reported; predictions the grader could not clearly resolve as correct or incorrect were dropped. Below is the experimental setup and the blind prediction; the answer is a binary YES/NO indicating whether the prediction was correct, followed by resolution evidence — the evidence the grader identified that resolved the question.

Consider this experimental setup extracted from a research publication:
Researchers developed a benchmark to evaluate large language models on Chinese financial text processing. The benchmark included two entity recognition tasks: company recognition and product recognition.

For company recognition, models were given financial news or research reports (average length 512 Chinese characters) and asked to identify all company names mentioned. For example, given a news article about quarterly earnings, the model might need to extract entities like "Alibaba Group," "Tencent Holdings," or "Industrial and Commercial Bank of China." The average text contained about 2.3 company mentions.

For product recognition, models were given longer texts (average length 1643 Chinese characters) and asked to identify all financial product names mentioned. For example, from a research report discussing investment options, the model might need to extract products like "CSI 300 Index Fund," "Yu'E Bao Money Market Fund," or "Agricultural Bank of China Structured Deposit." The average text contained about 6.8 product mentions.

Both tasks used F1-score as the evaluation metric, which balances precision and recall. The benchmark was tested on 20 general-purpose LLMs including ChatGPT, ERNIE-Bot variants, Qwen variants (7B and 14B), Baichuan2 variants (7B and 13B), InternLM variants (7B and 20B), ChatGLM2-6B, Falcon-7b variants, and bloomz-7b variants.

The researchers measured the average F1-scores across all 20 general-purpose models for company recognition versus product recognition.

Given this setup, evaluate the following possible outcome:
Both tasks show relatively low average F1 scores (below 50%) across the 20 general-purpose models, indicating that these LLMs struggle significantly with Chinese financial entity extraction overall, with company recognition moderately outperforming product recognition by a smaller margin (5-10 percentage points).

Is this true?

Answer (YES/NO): NO